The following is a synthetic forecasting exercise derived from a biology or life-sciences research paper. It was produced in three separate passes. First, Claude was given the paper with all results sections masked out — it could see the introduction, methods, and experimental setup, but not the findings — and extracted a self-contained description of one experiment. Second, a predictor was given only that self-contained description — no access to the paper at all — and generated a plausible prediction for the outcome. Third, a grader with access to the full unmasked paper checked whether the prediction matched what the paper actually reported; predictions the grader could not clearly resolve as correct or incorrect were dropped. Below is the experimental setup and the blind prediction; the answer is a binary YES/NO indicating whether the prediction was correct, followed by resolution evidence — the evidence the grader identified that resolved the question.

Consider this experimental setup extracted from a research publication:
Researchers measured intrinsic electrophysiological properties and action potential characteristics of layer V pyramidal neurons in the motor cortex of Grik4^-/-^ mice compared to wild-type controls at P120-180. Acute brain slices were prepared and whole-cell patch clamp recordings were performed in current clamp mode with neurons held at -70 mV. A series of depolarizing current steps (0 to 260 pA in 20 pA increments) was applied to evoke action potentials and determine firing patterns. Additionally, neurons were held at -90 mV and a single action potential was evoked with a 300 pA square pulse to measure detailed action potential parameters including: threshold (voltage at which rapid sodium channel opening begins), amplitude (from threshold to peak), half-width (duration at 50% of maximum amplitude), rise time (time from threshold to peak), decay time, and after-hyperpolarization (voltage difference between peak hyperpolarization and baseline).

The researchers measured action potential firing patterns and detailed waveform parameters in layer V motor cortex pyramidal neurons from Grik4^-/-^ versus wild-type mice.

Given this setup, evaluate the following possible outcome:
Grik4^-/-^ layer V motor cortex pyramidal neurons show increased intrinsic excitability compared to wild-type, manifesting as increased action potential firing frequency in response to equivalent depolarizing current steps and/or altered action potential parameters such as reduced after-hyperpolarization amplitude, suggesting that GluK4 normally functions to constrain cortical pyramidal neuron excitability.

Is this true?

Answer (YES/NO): NO